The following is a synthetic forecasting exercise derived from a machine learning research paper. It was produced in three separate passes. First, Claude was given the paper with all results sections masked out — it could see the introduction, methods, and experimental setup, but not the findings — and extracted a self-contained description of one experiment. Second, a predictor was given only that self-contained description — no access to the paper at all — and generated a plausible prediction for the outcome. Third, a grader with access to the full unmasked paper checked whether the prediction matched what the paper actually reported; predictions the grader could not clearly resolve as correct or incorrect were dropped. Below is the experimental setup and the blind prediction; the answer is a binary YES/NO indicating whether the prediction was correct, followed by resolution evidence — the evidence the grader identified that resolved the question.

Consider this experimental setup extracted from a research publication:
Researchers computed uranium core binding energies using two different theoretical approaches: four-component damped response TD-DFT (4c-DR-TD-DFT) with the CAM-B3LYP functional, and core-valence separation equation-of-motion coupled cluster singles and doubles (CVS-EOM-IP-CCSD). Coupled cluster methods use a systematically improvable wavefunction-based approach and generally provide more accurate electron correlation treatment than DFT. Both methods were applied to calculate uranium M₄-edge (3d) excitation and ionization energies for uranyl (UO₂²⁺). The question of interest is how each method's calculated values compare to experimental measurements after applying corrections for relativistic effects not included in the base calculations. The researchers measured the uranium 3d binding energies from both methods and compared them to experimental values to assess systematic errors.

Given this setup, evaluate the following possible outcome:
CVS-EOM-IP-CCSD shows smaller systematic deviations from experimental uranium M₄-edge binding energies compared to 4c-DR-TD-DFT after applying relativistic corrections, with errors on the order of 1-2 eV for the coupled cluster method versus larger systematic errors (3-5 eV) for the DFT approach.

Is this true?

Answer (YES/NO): NO